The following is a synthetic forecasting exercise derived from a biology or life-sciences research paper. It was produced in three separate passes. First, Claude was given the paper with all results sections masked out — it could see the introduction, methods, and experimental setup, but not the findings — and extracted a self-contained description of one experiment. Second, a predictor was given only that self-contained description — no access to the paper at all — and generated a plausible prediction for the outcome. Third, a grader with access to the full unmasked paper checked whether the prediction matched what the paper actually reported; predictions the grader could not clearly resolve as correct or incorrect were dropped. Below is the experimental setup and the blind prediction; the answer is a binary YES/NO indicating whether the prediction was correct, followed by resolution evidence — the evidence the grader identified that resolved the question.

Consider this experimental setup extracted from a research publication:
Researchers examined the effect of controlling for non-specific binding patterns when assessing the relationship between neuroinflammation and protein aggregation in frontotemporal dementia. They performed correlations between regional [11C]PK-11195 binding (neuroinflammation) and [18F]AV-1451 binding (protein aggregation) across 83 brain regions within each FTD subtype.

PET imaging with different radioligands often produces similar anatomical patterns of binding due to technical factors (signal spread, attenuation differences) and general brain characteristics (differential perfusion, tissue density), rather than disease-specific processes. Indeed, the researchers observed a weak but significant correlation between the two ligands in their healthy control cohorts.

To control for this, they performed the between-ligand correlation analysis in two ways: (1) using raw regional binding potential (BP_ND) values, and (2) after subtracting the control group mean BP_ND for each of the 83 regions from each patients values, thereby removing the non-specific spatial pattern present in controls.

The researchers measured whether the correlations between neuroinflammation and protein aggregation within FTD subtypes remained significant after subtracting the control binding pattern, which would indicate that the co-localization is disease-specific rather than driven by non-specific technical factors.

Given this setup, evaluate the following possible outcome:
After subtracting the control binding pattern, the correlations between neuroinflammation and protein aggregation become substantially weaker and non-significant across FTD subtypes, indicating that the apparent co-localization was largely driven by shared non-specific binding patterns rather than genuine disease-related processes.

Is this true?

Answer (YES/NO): NO